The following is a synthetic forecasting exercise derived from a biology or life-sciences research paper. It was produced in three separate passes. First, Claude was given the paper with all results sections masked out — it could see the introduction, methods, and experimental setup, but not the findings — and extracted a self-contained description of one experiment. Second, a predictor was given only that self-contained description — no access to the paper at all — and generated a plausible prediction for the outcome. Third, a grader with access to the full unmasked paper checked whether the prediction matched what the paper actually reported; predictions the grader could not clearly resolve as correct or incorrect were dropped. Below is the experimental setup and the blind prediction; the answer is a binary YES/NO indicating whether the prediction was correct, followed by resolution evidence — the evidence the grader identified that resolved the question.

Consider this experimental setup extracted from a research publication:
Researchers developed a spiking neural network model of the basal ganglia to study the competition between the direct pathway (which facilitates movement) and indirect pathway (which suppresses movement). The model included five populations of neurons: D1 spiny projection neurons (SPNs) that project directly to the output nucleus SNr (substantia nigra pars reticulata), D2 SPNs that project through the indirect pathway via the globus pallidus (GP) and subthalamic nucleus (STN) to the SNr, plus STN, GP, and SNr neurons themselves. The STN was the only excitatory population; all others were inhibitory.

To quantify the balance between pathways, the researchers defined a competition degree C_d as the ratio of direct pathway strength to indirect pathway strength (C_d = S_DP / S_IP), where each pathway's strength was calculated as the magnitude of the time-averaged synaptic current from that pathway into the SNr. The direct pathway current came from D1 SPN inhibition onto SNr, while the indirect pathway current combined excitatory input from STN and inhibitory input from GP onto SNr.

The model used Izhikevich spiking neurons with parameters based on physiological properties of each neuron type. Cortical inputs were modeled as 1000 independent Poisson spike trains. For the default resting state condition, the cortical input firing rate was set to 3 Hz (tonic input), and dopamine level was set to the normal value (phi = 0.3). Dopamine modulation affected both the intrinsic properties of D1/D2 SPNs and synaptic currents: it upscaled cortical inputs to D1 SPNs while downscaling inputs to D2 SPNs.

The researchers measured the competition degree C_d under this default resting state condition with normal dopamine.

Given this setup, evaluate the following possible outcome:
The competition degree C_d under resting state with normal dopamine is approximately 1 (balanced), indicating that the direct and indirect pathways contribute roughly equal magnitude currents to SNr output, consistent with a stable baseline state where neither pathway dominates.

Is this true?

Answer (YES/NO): YES